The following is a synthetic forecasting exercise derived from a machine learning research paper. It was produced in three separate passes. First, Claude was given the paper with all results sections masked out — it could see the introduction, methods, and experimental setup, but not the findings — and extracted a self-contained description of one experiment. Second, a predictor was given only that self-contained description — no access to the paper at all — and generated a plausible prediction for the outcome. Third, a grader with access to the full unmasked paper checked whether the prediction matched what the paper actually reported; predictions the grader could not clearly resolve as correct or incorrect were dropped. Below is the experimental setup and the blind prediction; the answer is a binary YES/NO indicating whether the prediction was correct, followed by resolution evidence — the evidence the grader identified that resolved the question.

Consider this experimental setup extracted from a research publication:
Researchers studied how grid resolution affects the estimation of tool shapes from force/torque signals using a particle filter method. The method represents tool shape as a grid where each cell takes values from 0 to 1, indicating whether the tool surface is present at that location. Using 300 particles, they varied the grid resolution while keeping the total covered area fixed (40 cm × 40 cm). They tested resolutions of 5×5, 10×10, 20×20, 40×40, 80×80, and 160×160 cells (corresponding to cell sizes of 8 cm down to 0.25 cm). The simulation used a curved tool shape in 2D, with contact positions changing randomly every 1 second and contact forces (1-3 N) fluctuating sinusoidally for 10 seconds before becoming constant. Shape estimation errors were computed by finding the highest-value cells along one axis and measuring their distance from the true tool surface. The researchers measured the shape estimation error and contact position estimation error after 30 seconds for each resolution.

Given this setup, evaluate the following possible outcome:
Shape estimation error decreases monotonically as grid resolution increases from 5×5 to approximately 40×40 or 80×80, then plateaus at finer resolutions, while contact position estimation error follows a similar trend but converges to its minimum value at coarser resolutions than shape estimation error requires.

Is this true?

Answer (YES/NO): NO